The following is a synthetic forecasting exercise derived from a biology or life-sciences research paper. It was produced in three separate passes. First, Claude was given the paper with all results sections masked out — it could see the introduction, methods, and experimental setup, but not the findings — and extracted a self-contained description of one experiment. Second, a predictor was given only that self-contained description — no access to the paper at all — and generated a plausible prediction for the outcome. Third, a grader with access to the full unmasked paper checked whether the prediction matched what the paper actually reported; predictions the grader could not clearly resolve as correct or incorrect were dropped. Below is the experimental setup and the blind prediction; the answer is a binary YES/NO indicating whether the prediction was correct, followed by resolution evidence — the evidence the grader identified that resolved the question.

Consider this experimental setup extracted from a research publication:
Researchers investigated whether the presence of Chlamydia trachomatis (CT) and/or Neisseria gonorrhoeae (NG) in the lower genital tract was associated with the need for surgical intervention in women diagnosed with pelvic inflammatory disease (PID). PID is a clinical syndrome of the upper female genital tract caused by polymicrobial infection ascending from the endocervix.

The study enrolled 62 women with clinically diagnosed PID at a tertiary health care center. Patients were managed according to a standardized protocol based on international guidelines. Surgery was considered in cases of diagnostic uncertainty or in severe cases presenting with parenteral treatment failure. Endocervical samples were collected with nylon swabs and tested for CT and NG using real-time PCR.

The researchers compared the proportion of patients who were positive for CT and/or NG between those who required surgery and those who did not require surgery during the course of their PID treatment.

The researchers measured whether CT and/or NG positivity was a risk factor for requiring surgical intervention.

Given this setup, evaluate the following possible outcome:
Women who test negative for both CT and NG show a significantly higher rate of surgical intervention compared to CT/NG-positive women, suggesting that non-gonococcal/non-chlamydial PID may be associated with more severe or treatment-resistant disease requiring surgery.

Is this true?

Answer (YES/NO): NO